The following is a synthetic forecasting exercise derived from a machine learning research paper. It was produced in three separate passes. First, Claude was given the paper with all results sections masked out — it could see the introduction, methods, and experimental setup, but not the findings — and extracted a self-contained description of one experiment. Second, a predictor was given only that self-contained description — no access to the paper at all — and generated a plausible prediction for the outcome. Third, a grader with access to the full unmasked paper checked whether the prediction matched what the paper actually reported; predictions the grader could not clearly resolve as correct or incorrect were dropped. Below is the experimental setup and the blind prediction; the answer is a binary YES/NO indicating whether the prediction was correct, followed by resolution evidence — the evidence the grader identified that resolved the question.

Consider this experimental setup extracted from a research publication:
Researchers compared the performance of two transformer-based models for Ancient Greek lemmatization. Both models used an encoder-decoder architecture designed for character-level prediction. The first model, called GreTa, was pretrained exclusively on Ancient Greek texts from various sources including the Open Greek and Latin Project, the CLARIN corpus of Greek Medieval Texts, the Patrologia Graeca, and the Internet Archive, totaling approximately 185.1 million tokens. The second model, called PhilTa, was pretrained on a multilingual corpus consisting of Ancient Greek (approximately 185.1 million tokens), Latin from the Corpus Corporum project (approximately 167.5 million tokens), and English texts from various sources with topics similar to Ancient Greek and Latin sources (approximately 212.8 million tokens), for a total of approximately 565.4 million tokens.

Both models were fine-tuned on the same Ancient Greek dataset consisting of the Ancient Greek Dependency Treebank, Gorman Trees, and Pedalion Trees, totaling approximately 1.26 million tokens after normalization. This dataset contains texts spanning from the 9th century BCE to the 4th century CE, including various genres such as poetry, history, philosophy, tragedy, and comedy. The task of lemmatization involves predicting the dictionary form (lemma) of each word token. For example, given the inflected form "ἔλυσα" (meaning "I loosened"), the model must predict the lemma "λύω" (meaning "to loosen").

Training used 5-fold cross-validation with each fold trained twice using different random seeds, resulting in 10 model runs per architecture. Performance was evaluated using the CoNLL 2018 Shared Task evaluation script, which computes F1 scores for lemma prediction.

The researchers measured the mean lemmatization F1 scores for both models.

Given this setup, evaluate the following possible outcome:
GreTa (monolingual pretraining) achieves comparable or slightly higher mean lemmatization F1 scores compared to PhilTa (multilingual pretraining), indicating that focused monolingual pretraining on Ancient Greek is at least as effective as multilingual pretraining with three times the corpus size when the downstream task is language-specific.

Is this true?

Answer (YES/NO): YES